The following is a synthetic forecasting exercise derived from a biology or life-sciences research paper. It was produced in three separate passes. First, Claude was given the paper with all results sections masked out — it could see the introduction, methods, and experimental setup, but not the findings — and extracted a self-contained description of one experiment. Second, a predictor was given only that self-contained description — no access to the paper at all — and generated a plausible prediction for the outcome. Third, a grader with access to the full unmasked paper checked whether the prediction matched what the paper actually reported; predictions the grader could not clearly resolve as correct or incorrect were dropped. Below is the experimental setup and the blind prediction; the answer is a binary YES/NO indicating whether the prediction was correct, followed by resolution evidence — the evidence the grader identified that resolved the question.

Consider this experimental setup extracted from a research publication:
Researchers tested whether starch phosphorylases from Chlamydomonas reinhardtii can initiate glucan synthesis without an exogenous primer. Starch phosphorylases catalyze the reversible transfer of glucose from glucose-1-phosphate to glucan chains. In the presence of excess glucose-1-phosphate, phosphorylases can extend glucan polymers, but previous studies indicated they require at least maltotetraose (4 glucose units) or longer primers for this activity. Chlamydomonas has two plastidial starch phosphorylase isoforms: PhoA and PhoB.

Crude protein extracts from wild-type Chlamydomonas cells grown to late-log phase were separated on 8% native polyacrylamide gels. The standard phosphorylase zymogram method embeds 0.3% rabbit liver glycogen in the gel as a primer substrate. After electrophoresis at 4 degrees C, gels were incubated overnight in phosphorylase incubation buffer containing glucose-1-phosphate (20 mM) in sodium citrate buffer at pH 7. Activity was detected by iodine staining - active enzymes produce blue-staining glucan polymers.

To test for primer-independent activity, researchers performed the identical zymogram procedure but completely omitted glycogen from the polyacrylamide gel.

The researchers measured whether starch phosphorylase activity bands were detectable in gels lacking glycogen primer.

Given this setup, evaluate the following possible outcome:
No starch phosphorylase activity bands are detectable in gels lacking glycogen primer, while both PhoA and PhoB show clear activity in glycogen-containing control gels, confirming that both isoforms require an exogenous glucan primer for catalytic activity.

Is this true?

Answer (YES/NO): YES